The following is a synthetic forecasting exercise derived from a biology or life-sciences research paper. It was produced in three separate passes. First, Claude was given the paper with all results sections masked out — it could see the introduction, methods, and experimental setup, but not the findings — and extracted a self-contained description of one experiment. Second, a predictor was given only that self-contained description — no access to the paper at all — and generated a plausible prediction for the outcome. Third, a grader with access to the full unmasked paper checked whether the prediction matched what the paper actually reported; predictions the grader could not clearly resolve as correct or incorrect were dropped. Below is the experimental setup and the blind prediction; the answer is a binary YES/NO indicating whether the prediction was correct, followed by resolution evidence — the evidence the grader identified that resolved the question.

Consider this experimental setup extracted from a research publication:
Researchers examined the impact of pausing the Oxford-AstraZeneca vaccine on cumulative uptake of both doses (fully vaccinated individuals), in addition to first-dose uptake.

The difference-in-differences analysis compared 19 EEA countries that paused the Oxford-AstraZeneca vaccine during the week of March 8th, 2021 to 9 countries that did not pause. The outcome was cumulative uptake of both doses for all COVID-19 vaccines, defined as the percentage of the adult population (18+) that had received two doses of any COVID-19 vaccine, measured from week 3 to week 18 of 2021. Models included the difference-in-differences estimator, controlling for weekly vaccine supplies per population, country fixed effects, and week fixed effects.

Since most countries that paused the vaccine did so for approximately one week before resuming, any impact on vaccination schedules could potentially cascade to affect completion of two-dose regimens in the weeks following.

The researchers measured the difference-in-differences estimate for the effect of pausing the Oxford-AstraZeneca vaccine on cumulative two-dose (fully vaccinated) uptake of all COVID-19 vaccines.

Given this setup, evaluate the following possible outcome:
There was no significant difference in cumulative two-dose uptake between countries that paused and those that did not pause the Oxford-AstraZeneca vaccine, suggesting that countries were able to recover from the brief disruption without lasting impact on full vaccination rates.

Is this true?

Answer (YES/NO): YES